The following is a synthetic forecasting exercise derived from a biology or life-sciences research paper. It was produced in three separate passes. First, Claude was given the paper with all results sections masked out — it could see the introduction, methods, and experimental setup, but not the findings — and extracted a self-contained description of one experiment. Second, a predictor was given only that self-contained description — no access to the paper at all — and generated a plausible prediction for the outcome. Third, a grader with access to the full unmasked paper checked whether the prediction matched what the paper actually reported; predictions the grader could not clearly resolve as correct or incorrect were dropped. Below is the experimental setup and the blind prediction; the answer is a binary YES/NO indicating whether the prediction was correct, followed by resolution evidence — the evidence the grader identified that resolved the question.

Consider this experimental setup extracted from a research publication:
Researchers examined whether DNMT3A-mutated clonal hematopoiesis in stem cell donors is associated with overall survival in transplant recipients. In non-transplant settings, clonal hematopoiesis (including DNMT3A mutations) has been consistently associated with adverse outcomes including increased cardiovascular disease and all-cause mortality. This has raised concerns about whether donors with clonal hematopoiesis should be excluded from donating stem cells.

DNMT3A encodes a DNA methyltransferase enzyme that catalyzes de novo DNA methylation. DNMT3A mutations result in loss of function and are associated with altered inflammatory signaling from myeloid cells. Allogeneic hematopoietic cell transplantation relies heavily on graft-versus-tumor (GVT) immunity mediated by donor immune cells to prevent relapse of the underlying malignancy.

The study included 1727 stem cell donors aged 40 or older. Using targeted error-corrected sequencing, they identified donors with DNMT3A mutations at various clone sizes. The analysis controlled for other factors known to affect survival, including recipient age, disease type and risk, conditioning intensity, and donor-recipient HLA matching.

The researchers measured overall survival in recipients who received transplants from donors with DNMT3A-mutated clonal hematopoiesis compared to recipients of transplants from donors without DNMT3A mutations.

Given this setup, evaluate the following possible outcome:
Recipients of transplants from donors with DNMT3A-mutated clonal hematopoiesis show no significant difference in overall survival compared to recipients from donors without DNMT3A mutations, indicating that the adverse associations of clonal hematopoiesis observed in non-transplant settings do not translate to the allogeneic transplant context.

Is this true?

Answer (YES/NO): NO